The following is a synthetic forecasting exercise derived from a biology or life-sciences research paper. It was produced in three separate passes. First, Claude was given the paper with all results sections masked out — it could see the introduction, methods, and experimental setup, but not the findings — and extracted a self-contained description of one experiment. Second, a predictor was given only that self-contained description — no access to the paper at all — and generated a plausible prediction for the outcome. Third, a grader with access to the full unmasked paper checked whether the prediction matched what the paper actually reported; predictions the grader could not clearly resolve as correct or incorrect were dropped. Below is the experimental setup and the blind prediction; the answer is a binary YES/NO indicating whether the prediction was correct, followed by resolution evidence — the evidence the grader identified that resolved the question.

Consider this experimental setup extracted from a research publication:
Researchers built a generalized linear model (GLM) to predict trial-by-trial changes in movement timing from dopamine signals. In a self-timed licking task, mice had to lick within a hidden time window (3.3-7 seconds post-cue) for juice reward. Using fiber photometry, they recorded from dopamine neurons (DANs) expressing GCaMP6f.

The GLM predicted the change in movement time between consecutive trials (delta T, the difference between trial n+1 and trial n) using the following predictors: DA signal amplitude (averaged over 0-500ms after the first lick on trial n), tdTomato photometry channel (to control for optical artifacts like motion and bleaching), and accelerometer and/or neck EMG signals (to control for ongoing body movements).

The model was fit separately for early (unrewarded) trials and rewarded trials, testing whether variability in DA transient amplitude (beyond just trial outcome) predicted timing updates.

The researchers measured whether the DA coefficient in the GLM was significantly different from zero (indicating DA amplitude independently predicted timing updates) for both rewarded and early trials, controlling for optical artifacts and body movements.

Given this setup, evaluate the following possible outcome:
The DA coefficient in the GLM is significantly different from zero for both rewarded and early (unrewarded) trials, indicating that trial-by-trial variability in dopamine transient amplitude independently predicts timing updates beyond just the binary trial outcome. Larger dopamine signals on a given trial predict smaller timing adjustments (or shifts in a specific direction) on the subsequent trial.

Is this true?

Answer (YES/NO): NO